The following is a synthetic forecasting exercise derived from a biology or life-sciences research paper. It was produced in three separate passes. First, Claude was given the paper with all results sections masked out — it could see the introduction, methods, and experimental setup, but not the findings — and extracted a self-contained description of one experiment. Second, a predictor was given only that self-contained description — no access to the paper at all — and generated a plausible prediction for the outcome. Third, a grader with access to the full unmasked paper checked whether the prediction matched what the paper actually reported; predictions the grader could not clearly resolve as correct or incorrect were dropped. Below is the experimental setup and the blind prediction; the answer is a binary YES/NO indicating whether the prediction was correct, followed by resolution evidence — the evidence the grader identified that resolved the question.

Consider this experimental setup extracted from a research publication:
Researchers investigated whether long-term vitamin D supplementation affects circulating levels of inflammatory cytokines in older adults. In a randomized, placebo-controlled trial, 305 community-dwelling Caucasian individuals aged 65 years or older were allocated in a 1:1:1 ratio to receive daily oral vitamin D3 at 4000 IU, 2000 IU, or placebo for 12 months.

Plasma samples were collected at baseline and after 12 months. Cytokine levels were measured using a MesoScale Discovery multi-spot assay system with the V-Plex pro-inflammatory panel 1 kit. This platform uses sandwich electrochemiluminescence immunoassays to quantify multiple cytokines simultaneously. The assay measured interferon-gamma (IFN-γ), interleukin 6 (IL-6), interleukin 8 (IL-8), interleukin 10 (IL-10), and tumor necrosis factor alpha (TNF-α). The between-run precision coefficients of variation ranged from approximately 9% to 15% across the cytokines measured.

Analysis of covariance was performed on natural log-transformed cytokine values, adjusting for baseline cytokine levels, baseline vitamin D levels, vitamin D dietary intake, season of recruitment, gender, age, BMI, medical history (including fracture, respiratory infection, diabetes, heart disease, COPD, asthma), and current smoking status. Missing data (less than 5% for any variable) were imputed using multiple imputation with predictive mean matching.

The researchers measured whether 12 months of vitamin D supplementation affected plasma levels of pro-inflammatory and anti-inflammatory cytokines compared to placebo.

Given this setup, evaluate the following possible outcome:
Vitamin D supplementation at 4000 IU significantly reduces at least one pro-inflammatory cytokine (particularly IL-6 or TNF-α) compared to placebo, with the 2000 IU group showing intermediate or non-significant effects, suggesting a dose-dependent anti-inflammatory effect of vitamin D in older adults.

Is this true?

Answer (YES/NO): NO